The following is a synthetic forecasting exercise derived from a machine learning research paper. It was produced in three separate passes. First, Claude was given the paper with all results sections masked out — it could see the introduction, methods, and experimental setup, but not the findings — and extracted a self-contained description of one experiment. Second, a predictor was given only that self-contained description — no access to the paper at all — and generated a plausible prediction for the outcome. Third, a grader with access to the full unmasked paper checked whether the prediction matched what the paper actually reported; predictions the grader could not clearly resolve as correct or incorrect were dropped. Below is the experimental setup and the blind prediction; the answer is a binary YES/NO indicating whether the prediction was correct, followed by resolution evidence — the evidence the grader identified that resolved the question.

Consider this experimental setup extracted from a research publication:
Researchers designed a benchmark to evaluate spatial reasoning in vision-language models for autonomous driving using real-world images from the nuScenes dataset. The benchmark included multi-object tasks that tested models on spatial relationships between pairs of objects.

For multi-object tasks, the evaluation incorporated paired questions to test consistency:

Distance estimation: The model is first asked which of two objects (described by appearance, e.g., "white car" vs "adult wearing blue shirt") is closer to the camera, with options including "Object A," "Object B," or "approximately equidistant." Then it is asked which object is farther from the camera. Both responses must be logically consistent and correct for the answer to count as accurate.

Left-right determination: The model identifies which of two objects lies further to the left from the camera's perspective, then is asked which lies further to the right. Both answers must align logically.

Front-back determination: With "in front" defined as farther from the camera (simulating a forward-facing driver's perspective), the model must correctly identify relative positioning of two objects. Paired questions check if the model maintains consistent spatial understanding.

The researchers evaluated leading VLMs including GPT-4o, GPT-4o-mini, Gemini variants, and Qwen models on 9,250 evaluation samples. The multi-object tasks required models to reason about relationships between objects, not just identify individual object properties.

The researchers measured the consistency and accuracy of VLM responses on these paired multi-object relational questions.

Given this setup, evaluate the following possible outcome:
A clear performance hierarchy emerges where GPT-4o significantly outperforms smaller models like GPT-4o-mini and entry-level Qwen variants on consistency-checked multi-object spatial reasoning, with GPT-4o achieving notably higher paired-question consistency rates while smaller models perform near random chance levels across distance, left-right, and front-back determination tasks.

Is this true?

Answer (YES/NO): NO